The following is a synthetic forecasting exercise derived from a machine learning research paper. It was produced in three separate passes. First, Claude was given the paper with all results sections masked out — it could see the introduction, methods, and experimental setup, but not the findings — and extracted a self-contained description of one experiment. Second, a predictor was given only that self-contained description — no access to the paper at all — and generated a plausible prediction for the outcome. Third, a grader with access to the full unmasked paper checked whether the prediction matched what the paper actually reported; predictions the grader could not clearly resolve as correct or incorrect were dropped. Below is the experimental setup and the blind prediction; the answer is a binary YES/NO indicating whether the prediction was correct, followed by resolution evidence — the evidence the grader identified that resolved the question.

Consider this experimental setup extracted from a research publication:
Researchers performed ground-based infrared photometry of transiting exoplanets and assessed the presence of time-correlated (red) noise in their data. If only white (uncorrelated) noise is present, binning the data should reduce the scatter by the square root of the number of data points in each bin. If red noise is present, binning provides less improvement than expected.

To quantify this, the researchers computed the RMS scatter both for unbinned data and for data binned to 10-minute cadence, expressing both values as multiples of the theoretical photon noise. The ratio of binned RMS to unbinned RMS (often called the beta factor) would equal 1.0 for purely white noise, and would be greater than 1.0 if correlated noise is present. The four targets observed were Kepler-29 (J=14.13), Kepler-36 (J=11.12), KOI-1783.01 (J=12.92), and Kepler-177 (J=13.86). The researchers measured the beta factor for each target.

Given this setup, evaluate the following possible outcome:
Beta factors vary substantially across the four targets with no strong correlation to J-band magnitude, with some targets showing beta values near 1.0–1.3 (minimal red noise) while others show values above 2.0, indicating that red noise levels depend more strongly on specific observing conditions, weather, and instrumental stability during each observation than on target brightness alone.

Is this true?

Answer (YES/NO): NO